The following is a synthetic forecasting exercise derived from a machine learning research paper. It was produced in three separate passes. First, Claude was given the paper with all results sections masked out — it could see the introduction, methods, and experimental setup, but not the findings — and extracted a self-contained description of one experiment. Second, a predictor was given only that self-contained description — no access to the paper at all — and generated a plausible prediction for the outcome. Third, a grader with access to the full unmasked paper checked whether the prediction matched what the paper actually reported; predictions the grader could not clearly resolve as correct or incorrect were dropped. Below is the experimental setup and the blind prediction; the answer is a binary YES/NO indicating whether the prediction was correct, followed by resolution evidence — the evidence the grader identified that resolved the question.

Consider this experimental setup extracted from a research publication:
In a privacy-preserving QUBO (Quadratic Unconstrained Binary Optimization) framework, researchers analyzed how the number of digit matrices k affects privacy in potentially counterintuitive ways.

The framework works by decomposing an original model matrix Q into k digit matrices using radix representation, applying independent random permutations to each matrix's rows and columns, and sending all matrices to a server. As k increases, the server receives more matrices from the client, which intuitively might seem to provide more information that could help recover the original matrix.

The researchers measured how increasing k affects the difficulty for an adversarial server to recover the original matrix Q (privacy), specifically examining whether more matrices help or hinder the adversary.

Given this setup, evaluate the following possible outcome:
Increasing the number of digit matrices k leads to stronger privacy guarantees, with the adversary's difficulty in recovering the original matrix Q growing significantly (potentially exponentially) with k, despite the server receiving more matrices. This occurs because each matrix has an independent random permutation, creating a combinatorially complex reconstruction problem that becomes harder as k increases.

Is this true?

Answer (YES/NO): YES